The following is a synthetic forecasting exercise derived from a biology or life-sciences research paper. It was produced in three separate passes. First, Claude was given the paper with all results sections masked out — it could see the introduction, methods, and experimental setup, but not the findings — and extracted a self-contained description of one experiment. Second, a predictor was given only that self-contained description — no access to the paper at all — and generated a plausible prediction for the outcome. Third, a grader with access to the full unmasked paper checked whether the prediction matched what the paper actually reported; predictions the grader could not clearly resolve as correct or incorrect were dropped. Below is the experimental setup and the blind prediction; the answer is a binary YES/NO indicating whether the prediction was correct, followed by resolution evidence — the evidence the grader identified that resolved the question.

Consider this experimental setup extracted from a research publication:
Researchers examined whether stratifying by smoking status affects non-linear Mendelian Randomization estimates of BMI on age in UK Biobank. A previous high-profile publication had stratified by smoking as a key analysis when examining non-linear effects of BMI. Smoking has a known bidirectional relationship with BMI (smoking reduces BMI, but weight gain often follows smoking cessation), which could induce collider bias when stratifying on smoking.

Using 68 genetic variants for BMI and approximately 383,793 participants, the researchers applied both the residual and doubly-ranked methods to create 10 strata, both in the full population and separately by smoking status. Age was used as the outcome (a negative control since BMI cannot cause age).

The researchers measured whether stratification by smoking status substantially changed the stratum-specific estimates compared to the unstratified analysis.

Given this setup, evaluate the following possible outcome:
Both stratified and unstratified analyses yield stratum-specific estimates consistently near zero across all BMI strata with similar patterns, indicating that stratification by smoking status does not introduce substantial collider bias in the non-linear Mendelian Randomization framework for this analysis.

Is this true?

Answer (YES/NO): NO